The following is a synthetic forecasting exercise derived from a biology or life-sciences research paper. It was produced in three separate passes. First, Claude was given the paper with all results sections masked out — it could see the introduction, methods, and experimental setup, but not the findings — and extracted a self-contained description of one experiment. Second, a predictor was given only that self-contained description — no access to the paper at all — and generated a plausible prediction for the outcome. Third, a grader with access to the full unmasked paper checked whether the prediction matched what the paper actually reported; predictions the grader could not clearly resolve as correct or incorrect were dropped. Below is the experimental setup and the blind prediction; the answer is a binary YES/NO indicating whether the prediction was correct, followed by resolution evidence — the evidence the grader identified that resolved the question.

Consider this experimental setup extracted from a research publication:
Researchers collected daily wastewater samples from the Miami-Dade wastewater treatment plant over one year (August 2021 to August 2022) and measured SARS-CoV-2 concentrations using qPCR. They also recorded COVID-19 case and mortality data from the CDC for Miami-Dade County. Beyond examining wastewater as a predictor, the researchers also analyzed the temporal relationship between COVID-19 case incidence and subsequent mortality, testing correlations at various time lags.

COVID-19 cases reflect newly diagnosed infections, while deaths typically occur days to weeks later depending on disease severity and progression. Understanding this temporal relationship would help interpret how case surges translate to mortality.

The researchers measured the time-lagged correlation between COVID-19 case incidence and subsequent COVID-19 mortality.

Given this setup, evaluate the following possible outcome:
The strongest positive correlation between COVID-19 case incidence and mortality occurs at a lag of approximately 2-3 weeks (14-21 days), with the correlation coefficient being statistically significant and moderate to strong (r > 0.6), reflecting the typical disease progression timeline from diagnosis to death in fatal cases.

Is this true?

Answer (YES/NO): NO